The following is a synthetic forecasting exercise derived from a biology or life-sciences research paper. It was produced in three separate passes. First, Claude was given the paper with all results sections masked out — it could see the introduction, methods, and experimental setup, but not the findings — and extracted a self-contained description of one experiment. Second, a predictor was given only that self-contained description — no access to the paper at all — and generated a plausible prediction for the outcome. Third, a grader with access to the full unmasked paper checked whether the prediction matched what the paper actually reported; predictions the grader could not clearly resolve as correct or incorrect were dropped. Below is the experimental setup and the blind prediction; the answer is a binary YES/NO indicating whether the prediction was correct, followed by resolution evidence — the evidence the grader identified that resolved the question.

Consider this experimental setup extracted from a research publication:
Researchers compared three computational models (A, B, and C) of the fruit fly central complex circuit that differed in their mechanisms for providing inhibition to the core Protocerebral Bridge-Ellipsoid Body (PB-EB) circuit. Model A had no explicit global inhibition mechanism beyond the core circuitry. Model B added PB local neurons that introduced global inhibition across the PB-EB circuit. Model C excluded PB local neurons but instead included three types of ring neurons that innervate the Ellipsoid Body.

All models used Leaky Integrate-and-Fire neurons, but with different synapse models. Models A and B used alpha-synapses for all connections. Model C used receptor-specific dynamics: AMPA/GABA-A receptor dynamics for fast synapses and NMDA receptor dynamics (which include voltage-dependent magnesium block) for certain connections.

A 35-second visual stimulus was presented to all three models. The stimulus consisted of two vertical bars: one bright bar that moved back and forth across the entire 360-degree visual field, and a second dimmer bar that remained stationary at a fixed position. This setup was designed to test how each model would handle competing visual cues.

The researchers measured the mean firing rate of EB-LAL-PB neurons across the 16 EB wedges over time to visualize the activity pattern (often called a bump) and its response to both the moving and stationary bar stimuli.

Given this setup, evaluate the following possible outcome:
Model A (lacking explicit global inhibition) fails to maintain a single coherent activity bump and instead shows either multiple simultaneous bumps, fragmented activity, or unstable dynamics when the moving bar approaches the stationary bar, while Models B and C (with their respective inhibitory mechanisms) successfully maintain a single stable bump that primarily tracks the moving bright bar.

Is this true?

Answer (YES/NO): NO